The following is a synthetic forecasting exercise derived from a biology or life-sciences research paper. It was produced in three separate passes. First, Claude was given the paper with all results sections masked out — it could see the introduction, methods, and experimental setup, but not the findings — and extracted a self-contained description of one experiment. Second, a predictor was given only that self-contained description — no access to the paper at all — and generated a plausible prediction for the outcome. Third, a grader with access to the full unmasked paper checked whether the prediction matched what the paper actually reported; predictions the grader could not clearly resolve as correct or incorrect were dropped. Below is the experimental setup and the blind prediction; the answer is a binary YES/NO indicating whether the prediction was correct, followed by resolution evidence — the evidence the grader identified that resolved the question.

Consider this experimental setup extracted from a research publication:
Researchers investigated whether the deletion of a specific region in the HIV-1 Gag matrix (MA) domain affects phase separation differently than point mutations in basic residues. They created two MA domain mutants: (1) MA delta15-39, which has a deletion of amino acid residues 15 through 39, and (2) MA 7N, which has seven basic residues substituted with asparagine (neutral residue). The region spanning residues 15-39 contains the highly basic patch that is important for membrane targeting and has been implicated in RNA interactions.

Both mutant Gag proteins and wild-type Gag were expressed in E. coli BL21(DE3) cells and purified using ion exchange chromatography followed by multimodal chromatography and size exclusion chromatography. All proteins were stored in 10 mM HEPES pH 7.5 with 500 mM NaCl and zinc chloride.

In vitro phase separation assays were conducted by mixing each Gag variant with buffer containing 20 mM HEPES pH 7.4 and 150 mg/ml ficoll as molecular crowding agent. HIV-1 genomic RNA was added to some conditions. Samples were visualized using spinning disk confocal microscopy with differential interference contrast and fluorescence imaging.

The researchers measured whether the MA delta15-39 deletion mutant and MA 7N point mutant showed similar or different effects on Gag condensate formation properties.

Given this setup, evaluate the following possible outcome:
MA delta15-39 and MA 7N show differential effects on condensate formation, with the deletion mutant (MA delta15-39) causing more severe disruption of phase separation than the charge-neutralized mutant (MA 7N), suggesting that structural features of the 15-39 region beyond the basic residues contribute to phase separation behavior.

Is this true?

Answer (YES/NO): NO